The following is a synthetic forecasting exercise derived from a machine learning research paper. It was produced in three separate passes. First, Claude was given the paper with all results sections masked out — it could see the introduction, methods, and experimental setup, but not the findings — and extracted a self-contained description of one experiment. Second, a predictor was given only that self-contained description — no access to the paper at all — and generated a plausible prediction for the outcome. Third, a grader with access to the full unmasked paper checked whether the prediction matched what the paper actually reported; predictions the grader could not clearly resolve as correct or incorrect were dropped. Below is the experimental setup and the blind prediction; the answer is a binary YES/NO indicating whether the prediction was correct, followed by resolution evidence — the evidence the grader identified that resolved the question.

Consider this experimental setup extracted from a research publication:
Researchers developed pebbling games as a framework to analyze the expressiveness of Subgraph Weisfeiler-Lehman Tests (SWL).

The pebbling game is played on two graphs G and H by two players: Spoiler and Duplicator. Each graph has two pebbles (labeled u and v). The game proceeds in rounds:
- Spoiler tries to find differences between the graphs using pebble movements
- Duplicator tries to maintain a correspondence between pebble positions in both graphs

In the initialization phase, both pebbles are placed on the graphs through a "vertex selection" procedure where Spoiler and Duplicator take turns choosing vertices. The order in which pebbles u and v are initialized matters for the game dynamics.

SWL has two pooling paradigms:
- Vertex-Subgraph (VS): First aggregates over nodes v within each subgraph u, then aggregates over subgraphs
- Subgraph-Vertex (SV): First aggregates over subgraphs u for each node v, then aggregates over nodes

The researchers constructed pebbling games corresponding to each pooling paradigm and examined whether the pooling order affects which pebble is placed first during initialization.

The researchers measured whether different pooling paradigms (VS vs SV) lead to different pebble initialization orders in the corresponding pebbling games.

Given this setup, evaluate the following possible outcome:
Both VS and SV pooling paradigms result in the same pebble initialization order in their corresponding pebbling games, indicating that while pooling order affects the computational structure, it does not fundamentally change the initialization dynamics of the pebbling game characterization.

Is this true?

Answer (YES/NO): NO